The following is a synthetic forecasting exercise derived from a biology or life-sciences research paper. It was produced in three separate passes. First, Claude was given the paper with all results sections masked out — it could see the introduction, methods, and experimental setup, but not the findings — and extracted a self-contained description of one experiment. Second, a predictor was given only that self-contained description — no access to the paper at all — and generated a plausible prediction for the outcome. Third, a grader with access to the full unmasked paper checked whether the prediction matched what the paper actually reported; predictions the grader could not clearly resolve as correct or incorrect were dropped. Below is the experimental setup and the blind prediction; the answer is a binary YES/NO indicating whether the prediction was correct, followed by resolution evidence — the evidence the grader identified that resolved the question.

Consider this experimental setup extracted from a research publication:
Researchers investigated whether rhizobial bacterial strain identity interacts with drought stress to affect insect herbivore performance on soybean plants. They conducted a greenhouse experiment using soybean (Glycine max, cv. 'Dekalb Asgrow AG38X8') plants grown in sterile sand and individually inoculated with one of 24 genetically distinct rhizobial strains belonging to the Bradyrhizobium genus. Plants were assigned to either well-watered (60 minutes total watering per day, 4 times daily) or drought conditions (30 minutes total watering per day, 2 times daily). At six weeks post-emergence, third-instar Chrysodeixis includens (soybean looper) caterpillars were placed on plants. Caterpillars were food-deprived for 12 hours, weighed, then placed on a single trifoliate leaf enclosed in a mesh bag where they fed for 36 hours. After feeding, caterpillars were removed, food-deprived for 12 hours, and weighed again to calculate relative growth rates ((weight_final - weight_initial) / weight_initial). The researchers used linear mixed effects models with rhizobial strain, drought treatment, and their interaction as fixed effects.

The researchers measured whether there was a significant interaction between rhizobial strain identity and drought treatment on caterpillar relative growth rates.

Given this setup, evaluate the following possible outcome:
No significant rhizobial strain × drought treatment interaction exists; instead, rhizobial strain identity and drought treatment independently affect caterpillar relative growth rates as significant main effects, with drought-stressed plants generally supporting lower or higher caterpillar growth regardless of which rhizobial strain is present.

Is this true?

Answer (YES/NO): NO